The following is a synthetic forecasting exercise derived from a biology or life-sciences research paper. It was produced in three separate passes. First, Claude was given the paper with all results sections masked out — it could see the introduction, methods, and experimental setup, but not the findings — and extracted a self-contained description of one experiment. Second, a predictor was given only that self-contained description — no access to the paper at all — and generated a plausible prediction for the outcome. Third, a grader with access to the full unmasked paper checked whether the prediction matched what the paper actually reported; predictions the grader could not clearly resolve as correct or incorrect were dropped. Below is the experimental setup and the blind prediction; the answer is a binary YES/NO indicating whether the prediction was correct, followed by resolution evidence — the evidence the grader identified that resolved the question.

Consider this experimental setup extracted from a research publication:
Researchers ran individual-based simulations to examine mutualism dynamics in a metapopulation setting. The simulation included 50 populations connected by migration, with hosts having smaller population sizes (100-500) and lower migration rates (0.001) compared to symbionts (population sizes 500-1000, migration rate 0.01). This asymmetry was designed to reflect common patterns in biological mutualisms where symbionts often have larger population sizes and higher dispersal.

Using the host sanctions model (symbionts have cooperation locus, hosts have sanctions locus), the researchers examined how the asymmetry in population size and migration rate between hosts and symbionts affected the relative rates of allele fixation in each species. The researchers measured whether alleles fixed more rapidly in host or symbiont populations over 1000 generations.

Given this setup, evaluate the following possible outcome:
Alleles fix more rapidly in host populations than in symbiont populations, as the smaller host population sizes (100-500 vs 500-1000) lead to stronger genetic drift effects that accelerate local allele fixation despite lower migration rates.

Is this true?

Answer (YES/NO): NO